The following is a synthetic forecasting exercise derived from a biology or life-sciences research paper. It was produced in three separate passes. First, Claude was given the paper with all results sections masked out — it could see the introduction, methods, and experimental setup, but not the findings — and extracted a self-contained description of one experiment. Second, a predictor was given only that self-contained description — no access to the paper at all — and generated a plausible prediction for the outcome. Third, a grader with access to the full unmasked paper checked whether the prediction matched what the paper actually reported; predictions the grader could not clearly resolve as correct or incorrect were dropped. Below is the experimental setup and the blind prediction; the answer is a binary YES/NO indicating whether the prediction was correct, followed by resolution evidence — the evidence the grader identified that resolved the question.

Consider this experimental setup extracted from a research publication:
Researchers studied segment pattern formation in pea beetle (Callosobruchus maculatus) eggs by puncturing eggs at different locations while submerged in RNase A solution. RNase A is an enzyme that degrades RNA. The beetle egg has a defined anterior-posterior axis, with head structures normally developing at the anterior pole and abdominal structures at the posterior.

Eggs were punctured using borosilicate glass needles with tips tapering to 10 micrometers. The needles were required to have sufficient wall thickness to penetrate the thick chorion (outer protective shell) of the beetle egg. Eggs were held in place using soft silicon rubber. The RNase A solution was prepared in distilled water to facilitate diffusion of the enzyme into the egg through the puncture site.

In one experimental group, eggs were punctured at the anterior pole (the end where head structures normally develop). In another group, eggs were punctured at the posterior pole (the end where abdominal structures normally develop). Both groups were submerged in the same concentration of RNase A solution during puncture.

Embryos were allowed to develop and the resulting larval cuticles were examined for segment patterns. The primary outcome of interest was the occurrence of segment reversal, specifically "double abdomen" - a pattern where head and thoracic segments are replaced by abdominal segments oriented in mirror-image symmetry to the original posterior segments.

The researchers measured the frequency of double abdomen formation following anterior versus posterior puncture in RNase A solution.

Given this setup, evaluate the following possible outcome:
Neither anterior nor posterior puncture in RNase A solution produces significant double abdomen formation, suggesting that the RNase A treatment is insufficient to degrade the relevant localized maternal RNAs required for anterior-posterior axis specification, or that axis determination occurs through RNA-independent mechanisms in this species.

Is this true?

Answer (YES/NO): NO